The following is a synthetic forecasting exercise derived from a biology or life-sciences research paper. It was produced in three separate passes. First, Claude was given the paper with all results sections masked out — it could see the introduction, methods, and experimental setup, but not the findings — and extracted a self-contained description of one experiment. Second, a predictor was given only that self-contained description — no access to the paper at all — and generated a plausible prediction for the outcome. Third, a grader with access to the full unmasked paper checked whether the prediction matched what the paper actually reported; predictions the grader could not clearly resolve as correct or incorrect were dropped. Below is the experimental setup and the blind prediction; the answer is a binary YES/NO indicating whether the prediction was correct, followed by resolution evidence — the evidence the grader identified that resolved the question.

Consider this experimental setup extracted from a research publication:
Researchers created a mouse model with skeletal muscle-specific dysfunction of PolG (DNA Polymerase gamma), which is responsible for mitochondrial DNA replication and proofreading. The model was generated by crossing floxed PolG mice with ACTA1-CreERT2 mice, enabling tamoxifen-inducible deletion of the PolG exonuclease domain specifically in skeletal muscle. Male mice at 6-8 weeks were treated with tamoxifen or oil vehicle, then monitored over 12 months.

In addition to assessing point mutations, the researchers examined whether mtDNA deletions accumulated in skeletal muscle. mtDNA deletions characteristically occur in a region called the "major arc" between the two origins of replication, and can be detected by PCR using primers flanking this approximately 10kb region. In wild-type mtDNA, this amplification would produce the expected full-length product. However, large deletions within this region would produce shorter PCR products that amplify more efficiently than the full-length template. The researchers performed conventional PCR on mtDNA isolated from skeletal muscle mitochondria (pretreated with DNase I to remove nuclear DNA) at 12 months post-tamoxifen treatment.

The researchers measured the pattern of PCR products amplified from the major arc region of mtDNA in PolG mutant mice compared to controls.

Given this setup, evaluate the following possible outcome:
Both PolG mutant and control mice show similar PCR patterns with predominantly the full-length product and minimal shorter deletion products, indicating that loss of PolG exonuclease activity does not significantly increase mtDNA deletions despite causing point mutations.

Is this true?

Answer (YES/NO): NO